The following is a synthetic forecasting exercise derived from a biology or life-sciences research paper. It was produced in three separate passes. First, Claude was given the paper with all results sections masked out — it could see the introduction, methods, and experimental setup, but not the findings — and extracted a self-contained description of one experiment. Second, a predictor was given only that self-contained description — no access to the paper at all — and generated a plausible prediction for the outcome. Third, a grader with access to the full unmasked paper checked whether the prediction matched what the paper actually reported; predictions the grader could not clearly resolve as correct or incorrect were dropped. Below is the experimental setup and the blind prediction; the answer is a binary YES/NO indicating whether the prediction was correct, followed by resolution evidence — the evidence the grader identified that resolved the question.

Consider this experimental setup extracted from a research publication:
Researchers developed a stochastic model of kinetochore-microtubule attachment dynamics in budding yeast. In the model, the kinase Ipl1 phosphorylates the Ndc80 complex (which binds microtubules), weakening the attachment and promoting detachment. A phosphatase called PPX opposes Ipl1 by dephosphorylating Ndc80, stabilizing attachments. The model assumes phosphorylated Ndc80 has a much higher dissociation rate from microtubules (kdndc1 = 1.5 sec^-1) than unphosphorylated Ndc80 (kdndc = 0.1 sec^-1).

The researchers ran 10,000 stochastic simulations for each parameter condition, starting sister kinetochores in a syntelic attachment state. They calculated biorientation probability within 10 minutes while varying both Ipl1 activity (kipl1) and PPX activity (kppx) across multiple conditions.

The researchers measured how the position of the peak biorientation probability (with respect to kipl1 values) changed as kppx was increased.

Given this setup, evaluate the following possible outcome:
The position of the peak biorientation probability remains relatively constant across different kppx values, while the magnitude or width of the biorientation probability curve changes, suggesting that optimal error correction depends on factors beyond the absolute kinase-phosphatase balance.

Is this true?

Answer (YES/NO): NO